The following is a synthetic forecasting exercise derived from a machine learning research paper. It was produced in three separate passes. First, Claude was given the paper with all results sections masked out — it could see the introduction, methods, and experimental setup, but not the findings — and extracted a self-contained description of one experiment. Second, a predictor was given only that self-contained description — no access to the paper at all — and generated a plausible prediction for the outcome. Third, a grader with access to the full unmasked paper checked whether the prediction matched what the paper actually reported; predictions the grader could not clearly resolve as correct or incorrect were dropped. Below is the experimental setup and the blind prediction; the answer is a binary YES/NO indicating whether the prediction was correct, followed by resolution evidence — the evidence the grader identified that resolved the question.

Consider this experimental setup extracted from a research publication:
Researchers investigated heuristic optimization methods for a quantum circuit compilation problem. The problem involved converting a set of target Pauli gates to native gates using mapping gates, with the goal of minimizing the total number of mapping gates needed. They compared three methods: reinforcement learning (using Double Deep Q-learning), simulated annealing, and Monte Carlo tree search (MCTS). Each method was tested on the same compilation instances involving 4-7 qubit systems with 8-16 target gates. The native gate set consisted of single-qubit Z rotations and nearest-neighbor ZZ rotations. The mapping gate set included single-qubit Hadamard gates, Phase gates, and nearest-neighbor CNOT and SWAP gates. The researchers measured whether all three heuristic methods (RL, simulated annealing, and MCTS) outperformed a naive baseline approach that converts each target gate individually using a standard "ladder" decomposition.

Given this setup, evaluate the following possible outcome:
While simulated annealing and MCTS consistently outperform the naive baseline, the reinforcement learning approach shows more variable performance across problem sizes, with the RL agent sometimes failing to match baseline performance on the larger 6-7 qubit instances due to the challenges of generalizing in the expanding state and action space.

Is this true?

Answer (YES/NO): NO